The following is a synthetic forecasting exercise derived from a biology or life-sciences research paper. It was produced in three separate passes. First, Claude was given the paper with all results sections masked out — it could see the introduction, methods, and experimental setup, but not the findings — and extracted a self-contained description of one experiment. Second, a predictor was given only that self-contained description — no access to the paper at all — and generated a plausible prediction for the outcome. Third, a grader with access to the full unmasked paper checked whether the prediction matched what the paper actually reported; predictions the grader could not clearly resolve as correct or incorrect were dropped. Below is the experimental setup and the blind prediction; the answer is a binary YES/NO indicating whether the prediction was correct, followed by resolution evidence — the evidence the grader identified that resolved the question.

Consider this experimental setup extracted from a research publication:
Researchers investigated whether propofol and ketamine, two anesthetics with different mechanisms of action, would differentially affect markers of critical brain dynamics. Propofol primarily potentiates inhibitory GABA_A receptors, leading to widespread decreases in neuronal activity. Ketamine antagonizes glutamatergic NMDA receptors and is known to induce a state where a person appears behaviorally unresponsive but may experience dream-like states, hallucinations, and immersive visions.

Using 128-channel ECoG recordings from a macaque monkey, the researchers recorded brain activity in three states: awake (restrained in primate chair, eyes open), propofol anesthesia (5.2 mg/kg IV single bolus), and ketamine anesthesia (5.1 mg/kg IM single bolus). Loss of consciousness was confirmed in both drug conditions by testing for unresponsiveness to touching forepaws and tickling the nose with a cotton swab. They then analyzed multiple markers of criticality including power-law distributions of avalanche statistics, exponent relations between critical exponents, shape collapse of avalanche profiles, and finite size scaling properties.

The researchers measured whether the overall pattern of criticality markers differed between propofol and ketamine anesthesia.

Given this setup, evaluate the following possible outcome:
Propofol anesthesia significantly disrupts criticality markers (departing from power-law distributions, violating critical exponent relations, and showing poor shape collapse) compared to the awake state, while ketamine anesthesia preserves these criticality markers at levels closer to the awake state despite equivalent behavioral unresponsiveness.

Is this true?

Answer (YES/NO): NO